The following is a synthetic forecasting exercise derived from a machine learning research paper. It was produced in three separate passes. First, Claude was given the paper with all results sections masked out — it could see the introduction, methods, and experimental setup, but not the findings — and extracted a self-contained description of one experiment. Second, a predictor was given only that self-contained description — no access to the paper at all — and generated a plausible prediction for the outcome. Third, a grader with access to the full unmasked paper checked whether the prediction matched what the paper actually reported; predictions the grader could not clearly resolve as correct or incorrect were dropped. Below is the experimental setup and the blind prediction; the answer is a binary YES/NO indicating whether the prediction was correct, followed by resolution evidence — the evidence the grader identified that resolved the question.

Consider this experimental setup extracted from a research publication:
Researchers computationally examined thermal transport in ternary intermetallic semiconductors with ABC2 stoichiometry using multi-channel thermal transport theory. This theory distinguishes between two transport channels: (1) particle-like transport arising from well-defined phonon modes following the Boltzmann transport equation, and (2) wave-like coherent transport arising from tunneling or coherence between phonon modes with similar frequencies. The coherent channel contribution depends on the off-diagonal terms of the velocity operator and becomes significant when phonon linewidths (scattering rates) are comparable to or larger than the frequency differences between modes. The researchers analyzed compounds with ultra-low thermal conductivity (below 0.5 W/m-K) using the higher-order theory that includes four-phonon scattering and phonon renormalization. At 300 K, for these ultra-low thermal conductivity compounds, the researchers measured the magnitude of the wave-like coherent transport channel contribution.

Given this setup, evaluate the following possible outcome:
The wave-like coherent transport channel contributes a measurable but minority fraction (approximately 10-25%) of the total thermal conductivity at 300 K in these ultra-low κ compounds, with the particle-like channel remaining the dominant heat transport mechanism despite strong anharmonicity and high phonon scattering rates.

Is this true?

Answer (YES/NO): NO